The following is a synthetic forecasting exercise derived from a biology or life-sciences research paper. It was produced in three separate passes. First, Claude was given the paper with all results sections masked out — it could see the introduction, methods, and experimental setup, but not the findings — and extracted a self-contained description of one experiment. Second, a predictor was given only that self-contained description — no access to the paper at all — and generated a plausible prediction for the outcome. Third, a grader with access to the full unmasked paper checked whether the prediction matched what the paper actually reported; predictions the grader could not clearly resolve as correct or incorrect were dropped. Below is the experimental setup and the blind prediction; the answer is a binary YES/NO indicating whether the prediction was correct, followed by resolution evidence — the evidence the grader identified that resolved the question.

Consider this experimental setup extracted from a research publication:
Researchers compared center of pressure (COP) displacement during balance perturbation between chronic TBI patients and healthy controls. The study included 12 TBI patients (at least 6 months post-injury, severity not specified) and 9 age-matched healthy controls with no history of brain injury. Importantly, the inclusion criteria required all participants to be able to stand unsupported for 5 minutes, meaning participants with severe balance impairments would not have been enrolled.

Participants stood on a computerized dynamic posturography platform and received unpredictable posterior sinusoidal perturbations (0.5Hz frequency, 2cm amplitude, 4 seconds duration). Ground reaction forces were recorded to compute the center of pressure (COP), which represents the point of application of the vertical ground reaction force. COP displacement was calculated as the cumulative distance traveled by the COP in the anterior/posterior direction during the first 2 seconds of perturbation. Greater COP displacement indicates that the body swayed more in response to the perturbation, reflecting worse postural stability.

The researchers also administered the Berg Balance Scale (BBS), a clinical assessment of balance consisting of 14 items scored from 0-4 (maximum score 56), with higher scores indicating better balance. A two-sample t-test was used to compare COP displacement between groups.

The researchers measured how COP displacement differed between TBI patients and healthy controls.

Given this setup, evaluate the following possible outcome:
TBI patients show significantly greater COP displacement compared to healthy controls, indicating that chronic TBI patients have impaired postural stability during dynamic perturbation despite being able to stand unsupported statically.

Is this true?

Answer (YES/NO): NO